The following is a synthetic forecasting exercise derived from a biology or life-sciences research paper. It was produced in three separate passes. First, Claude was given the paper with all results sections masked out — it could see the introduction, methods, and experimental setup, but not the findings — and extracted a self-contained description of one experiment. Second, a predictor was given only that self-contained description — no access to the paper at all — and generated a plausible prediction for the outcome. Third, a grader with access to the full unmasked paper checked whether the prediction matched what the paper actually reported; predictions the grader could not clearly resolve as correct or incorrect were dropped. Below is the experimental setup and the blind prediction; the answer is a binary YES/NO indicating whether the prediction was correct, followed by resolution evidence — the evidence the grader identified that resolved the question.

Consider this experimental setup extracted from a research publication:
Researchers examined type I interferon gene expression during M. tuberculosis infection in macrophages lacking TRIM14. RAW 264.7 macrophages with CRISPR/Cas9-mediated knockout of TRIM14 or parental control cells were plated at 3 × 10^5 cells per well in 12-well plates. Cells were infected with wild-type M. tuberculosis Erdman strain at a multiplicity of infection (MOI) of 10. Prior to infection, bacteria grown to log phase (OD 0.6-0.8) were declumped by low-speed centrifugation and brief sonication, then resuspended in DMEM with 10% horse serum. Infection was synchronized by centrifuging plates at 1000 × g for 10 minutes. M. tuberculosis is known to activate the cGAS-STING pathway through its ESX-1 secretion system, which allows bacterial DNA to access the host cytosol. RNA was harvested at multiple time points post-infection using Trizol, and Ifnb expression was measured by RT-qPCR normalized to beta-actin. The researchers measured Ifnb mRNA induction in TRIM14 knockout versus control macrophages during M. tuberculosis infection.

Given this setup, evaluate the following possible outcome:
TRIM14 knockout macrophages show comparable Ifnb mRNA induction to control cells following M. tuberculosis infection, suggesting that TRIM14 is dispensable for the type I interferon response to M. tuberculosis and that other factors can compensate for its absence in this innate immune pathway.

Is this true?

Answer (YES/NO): NO